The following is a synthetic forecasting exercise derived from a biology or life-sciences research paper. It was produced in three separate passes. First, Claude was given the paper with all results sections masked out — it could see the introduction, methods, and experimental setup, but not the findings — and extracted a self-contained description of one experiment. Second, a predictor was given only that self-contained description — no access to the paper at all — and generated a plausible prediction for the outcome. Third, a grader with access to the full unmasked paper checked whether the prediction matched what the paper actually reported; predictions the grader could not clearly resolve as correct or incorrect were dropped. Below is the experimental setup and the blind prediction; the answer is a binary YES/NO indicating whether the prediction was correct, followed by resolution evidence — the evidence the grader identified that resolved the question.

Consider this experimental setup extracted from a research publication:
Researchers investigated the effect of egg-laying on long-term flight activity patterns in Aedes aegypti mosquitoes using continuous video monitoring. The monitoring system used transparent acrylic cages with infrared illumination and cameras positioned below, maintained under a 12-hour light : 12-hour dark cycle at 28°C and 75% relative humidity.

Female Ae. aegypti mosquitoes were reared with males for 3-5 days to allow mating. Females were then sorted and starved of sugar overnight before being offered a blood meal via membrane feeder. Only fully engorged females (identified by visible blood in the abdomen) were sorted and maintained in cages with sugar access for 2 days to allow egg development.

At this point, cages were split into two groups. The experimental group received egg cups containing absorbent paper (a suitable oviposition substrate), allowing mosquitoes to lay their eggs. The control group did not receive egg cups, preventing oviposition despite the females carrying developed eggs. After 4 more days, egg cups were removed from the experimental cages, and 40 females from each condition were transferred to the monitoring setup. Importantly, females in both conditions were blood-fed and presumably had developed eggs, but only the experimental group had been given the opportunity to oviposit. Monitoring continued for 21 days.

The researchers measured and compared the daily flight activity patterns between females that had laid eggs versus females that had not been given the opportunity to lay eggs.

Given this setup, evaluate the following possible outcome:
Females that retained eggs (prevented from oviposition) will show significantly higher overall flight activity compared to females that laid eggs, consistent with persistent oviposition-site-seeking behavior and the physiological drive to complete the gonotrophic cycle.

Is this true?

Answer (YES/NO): NO